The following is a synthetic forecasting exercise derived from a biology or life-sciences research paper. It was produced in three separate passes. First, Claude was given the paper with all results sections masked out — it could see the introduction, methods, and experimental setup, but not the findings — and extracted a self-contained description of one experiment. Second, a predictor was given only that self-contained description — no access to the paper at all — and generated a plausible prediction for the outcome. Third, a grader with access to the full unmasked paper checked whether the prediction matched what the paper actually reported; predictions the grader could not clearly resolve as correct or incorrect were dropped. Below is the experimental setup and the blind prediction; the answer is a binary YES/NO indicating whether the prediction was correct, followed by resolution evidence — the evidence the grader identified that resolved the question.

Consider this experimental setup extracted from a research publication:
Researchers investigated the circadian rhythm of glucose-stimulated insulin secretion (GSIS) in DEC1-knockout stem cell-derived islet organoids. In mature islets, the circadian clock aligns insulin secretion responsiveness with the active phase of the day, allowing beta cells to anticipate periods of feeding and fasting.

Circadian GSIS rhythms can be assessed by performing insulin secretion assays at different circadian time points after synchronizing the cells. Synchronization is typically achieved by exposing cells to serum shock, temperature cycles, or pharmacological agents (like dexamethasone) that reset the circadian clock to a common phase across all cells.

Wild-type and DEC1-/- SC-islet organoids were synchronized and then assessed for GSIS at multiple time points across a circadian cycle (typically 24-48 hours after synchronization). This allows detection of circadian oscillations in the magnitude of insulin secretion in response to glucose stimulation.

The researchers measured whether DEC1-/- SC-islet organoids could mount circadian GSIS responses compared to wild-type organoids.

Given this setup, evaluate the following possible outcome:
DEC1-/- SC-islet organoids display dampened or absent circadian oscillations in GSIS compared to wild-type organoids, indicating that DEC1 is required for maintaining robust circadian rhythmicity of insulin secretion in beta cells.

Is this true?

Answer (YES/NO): YES